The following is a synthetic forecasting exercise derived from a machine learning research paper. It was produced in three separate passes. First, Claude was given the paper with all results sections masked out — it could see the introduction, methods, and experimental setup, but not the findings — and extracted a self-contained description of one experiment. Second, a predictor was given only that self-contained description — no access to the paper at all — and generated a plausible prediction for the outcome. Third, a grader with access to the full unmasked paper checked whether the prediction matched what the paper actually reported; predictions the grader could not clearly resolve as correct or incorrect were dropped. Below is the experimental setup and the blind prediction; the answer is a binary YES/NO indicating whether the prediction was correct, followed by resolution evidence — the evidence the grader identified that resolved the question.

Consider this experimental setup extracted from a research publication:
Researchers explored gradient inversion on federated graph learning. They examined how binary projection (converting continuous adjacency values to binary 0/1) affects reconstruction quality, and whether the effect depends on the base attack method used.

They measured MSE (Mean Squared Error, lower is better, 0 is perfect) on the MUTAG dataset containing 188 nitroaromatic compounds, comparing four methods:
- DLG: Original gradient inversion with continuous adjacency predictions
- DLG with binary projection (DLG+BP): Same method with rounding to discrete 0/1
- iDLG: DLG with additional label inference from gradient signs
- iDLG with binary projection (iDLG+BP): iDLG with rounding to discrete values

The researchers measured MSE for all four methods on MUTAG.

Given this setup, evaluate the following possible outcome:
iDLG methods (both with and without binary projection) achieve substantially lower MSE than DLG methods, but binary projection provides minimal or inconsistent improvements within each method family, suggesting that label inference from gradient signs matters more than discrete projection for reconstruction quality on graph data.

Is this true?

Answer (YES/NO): NO